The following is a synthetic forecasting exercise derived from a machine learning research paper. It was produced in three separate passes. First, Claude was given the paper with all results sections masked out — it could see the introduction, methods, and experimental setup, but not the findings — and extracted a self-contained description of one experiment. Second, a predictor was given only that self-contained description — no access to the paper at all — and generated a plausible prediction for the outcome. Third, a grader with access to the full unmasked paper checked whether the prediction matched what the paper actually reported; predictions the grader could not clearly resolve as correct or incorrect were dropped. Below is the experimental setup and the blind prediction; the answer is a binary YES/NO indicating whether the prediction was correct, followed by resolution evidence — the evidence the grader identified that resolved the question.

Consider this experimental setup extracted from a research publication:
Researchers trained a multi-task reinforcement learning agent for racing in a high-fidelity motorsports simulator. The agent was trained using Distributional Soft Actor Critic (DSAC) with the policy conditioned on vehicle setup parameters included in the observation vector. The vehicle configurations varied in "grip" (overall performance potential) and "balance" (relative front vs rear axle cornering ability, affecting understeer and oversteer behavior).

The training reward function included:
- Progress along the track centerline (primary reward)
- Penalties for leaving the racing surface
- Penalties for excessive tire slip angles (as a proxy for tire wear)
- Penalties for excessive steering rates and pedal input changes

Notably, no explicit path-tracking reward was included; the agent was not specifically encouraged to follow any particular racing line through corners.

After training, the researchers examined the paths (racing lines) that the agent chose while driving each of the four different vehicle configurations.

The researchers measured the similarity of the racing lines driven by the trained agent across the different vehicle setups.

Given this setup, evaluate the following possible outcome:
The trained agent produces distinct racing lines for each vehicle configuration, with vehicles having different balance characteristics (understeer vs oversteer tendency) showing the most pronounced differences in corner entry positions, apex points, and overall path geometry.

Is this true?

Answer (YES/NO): NO